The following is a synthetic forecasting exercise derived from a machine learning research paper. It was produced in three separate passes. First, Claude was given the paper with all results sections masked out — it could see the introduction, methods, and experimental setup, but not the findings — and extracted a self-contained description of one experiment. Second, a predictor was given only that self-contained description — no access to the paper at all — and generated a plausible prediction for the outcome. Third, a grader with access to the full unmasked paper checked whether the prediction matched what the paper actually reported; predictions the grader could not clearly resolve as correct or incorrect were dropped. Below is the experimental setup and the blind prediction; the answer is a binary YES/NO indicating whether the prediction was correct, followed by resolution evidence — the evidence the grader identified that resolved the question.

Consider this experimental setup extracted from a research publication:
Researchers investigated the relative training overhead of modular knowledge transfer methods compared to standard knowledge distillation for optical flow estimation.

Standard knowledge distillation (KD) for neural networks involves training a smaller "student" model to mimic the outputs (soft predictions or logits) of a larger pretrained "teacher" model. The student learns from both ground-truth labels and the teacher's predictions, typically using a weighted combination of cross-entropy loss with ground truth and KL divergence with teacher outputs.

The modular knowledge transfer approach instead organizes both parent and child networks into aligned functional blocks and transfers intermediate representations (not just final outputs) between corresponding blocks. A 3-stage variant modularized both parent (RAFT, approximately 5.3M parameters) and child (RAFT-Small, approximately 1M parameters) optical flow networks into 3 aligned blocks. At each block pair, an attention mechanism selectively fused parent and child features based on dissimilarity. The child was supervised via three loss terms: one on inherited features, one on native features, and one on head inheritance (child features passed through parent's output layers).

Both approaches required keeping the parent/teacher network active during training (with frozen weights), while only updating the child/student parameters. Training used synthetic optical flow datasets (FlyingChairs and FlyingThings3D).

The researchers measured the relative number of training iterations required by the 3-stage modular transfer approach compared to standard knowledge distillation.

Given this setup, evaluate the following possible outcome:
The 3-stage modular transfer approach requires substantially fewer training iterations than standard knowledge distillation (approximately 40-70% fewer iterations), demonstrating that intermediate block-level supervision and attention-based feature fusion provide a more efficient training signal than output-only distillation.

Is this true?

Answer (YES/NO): NO